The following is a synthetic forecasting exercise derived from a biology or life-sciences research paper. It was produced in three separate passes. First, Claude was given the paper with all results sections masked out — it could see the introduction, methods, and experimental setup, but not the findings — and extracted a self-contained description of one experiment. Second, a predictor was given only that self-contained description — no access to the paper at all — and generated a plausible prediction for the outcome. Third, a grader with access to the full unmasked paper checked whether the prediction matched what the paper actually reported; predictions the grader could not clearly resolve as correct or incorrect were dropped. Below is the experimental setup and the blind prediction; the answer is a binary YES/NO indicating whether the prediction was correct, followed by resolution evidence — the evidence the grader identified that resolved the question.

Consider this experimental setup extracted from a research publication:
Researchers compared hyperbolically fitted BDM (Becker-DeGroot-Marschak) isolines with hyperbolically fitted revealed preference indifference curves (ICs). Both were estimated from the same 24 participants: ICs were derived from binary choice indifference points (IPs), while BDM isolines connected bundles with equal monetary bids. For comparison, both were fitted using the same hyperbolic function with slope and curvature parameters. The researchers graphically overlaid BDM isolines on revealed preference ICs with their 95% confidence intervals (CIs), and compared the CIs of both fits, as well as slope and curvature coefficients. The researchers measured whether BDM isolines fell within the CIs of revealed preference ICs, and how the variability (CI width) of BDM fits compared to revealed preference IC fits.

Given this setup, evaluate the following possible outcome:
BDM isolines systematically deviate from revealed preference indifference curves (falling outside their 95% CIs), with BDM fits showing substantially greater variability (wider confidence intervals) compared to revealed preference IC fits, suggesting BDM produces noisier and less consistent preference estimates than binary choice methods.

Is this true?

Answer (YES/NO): NO